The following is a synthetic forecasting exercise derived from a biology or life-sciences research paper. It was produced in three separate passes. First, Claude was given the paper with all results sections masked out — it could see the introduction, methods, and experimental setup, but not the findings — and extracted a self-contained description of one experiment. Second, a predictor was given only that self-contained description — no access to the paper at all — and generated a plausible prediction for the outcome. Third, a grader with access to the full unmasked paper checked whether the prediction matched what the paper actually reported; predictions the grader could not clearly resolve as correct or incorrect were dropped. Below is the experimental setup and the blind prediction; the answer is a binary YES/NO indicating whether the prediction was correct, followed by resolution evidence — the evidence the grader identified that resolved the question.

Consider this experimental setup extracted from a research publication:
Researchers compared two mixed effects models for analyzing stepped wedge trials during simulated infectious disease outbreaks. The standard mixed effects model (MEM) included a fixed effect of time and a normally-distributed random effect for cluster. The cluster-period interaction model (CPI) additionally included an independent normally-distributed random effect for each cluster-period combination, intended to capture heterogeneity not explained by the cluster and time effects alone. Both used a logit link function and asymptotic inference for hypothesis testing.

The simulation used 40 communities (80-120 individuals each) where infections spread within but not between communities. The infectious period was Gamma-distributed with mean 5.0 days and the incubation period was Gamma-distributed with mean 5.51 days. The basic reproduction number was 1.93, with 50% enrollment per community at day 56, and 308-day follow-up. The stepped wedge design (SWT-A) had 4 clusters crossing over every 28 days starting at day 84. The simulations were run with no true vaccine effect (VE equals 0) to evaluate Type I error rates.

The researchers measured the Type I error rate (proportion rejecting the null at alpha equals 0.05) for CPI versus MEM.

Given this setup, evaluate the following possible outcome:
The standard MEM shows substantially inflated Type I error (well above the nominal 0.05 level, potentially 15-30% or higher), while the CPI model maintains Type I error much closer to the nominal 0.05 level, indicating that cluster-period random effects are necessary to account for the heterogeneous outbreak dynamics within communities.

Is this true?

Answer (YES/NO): NO